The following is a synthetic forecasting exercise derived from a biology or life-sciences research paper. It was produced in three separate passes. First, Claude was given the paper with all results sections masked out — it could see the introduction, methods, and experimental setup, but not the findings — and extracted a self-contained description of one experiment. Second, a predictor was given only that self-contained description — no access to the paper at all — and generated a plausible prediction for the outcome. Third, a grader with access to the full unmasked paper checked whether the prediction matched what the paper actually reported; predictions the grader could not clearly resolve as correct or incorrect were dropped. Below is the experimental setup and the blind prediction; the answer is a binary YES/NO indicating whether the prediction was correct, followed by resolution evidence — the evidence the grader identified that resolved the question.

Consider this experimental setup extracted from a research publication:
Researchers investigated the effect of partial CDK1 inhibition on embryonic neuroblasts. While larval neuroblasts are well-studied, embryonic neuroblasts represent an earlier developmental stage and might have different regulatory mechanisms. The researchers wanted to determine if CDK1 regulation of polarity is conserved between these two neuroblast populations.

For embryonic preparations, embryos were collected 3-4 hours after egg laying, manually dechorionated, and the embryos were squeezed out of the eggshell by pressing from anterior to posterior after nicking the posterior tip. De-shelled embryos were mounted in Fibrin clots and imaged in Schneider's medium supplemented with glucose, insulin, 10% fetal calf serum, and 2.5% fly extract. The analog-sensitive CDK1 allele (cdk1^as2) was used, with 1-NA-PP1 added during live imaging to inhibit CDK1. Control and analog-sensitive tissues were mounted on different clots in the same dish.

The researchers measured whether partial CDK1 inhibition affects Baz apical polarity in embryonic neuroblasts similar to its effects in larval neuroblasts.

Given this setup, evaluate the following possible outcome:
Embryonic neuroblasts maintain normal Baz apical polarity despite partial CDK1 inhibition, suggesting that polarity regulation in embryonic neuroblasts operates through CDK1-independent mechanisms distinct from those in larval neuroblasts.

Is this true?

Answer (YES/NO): NO